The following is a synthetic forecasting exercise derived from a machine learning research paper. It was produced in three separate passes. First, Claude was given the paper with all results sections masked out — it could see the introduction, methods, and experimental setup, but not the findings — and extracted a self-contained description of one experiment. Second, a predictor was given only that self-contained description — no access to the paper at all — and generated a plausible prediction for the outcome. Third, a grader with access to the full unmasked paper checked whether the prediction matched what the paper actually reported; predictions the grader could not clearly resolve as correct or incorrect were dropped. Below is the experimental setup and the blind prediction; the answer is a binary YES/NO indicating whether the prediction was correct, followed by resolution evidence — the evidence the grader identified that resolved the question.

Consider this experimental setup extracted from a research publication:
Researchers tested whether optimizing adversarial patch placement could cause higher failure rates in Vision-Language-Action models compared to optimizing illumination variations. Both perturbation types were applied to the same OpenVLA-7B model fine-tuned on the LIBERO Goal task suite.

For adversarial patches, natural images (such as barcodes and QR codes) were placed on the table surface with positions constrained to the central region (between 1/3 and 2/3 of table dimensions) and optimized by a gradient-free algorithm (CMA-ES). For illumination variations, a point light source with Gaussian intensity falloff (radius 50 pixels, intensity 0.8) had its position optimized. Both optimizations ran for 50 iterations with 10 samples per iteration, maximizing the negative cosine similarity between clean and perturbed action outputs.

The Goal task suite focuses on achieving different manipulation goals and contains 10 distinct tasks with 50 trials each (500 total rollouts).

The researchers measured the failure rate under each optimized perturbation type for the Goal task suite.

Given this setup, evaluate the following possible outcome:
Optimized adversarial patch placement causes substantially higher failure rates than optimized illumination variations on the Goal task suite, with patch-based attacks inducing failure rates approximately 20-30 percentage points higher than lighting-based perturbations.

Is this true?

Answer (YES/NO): NO